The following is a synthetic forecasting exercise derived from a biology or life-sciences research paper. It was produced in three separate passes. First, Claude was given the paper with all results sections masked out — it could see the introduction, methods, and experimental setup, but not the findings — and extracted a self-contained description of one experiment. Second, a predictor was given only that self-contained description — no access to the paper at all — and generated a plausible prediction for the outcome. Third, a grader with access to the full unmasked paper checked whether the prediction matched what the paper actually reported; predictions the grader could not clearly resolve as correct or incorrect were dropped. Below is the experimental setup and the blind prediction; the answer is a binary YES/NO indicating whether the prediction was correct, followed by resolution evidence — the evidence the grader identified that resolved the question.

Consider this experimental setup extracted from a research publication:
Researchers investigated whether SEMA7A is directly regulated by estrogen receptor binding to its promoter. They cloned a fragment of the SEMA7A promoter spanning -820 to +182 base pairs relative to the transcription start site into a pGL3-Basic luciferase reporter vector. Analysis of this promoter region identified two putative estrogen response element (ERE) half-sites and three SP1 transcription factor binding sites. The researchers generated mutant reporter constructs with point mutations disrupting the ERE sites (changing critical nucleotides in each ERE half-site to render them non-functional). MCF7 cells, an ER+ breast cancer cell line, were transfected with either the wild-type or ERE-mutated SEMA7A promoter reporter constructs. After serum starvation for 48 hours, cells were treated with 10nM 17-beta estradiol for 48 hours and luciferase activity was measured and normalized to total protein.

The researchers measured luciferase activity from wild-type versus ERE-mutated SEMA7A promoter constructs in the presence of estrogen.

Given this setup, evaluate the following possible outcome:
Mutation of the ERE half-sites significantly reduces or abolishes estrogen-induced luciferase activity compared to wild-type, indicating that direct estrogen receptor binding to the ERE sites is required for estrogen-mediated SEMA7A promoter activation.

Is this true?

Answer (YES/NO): YES